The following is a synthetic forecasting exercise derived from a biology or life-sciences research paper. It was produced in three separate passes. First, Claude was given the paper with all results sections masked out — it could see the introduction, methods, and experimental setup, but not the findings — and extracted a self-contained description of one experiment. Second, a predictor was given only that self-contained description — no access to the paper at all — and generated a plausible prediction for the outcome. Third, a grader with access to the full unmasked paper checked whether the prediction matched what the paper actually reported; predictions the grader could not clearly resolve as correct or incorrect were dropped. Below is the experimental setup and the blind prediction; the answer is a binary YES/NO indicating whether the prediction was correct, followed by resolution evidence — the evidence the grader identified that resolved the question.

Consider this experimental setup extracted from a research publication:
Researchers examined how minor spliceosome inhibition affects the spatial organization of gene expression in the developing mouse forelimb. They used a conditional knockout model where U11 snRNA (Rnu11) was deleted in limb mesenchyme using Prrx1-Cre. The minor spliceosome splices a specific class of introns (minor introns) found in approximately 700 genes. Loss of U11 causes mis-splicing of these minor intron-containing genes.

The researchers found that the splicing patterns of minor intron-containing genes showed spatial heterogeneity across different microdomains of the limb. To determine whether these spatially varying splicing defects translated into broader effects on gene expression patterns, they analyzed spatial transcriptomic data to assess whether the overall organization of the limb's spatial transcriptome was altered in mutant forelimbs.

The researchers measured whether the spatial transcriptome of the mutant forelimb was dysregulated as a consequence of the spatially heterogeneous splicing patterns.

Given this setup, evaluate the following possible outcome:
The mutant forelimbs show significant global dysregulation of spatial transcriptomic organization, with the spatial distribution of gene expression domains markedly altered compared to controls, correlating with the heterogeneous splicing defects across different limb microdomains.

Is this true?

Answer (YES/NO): NO